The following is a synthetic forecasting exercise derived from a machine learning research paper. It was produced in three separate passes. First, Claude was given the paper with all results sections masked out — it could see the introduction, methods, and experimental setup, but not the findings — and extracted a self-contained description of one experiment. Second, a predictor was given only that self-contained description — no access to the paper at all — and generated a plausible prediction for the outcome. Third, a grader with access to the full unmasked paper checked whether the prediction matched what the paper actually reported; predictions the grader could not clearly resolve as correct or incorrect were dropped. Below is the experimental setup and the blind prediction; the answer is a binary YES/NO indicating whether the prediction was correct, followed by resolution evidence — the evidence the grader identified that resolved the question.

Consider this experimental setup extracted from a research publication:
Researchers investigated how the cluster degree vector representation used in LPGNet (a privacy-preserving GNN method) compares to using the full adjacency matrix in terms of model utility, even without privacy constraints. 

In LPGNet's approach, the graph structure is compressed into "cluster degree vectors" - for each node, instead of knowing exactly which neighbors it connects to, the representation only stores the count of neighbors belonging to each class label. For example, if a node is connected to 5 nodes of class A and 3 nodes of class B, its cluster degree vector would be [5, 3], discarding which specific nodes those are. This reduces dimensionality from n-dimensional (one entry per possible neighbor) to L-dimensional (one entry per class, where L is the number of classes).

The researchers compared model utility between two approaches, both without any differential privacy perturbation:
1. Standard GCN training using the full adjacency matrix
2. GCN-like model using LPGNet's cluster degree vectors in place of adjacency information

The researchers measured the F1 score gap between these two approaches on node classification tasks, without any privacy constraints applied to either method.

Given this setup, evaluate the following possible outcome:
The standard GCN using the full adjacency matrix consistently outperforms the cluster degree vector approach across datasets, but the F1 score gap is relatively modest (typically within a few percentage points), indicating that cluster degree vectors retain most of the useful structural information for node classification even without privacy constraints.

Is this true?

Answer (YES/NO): NO